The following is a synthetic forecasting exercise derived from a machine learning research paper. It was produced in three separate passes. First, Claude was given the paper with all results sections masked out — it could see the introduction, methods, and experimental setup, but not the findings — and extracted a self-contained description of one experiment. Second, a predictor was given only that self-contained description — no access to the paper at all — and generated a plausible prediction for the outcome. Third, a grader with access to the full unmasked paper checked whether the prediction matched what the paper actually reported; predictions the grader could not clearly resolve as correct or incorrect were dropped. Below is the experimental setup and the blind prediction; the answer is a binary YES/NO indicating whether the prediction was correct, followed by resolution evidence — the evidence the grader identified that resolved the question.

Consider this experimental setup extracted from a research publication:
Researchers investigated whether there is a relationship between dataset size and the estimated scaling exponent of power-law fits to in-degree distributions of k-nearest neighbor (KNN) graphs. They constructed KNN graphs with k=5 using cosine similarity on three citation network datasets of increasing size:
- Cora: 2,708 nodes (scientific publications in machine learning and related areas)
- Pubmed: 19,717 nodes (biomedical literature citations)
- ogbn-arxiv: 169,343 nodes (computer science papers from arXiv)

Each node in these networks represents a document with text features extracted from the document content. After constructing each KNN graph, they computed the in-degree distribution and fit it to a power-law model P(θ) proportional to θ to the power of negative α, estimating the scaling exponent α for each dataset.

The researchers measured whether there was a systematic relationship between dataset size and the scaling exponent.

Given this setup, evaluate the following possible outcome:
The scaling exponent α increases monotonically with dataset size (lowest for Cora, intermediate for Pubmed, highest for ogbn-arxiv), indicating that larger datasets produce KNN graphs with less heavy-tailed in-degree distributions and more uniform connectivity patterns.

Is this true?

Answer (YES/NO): NO